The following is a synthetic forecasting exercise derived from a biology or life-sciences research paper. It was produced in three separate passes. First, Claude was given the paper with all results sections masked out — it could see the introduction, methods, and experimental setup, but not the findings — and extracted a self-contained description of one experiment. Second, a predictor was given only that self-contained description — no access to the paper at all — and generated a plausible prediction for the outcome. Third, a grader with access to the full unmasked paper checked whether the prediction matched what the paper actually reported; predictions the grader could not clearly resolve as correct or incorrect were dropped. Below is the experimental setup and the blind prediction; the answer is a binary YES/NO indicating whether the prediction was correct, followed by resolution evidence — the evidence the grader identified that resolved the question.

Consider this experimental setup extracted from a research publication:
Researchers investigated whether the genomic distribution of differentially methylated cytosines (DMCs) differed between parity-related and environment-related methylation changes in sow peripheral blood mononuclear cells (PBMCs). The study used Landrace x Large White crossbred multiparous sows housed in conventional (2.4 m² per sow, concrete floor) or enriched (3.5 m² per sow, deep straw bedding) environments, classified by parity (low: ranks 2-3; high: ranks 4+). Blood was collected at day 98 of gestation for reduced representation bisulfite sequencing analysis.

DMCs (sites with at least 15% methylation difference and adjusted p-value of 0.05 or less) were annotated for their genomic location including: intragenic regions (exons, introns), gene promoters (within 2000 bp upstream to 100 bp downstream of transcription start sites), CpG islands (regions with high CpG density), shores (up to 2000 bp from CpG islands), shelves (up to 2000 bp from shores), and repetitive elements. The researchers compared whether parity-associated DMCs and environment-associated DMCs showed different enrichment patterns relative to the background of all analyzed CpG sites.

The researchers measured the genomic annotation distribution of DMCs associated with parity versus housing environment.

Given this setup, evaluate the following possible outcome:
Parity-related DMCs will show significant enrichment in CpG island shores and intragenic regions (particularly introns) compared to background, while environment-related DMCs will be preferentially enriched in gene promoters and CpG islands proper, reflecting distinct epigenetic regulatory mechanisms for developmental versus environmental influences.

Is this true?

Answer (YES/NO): NO